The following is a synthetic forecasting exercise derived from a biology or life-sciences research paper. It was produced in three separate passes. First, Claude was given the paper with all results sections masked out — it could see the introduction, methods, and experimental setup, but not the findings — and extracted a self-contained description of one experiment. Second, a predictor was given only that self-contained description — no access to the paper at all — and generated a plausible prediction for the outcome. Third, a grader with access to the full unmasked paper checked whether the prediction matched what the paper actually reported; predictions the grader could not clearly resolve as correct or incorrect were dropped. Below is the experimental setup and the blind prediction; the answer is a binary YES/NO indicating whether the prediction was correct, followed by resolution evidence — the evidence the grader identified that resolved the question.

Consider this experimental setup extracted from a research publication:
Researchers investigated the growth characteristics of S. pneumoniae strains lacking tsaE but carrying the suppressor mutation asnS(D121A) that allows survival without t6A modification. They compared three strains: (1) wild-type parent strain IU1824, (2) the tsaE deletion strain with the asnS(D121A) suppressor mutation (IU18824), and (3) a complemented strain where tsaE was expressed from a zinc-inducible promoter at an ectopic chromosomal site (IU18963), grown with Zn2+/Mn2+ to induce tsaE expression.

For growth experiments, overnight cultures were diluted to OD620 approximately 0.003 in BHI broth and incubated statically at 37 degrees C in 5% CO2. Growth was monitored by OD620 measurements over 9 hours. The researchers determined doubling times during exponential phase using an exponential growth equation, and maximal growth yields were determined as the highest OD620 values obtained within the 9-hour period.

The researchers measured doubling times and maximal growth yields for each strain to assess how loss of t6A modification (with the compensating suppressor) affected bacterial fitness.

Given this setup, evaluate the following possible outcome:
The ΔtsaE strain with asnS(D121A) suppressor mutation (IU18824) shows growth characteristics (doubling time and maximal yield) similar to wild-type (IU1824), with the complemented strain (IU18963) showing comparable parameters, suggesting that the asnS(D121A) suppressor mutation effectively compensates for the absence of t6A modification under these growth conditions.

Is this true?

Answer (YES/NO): NO